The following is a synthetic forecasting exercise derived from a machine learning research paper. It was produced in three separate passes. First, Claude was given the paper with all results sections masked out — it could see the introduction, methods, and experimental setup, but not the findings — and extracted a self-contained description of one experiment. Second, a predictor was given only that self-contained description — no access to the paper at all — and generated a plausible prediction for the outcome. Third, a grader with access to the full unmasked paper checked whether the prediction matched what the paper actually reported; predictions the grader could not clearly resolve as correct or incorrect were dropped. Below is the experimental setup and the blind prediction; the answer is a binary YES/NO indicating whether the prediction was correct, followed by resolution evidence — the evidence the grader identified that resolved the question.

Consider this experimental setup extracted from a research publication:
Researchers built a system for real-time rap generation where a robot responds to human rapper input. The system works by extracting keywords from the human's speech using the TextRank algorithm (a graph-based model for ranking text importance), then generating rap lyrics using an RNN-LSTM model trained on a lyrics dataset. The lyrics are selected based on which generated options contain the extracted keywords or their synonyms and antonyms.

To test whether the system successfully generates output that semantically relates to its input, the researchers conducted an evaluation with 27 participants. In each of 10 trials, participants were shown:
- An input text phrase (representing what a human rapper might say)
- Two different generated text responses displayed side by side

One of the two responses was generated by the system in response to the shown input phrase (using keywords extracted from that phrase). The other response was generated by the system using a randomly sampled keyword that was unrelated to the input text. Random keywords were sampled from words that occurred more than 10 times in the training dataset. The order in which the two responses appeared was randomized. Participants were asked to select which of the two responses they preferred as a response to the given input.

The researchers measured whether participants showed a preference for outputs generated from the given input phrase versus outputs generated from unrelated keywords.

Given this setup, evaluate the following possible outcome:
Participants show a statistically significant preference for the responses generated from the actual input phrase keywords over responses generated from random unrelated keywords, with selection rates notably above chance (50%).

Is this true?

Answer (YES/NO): YES